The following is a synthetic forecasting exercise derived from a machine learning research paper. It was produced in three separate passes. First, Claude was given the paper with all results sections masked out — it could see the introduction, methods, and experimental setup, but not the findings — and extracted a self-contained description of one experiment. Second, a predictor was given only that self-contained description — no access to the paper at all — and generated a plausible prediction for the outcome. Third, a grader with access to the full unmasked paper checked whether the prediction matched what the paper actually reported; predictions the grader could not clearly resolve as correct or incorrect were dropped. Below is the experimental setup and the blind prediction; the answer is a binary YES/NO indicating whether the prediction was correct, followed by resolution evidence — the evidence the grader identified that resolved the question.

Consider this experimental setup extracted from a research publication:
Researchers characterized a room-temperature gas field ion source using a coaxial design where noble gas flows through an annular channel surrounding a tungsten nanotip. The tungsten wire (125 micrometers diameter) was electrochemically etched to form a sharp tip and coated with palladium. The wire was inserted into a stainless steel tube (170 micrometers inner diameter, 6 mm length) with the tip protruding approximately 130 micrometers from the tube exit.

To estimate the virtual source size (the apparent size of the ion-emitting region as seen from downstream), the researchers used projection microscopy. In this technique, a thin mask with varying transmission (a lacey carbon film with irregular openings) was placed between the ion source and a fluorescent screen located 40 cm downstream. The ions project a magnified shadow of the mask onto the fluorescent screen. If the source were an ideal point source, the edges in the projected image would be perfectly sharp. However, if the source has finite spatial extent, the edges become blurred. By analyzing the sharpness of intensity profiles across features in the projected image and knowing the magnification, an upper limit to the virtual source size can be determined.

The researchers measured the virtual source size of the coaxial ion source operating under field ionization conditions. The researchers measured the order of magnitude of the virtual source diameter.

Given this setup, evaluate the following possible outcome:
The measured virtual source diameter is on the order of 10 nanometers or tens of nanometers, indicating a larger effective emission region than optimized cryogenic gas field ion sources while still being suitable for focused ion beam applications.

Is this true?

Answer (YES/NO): NO